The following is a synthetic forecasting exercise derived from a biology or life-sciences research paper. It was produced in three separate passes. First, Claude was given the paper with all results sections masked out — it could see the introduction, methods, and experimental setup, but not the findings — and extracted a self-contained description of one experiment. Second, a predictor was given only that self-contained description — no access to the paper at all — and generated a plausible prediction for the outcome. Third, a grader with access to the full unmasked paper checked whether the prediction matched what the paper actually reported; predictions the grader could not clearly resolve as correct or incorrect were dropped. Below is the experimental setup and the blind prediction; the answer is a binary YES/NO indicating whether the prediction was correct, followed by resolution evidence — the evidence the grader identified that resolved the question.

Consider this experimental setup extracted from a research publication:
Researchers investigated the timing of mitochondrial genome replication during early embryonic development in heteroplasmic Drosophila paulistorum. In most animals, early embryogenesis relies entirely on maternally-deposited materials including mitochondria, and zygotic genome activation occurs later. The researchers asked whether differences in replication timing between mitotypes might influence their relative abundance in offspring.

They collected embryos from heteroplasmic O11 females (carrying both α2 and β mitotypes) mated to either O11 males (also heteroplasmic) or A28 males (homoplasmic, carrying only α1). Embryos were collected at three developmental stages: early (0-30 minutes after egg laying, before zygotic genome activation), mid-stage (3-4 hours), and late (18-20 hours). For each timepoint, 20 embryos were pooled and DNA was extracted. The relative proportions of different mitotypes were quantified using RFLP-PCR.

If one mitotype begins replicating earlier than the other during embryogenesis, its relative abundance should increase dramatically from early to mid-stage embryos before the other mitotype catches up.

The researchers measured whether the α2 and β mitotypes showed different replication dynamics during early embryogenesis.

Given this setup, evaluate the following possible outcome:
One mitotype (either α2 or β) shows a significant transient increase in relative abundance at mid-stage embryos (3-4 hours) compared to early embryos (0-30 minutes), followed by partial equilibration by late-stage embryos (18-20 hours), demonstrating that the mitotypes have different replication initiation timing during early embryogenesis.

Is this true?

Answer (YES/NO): NO